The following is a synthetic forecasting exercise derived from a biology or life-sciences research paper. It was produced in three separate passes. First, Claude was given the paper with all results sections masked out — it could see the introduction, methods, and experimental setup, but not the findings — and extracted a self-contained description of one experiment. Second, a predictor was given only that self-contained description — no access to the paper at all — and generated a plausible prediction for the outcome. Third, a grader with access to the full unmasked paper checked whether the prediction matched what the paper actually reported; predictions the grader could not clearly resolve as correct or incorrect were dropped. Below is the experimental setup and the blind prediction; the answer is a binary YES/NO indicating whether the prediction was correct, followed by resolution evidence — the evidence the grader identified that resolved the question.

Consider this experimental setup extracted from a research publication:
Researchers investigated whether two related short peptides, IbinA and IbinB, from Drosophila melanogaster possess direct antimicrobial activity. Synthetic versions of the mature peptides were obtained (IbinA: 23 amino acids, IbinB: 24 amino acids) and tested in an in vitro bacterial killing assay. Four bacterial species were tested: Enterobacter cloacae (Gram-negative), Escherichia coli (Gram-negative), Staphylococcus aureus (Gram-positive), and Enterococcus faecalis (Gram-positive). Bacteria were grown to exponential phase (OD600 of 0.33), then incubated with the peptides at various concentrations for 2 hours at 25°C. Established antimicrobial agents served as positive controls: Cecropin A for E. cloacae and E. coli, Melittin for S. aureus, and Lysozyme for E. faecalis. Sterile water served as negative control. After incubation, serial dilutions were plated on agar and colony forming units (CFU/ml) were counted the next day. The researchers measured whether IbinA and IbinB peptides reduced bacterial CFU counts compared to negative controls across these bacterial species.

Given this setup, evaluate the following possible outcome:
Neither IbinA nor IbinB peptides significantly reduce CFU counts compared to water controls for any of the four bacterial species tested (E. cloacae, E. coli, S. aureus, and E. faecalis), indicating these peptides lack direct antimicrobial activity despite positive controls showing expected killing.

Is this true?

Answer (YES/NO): YES